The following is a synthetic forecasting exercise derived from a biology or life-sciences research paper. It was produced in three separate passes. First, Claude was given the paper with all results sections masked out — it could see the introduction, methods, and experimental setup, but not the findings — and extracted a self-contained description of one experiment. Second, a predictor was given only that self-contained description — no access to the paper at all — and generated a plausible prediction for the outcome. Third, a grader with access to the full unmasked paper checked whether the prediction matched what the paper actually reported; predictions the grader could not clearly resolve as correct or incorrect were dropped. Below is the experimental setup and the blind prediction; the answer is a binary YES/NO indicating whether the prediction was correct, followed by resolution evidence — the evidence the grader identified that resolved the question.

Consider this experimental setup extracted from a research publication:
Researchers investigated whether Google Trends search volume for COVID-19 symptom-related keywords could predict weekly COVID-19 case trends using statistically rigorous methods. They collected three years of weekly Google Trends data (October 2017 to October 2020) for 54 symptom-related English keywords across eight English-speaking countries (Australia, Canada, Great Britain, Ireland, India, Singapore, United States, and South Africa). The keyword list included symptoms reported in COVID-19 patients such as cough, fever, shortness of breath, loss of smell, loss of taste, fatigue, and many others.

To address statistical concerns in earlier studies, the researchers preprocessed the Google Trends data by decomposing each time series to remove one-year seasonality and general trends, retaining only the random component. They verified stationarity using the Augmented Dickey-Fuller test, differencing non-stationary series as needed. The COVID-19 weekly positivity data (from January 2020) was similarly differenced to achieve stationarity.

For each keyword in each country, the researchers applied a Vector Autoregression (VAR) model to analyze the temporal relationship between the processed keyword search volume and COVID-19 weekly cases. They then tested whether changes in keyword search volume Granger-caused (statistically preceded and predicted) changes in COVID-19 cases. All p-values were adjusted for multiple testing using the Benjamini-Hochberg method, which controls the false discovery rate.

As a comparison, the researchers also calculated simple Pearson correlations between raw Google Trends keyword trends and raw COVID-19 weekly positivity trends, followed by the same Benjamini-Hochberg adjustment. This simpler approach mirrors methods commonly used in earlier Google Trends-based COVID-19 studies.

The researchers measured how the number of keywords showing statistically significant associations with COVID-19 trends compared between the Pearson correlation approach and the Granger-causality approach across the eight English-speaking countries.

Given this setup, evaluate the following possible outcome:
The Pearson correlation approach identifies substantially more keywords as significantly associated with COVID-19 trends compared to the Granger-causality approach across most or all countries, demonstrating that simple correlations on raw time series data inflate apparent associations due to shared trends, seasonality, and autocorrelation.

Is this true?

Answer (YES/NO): YES